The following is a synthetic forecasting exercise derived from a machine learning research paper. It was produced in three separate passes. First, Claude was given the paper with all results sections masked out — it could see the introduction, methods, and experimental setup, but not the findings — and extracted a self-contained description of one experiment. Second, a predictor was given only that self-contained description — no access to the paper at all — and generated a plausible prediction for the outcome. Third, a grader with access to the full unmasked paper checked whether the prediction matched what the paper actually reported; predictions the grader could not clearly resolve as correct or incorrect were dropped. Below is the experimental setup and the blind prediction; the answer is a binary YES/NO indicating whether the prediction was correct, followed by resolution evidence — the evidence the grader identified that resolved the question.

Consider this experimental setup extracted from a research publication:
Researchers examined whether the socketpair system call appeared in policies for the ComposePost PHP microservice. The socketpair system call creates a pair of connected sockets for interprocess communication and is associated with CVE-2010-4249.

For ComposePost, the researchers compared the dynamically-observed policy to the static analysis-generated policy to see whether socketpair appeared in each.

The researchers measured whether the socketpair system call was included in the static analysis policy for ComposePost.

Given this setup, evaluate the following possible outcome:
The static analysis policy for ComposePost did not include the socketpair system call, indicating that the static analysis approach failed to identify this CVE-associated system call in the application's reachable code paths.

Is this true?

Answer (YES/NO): YES